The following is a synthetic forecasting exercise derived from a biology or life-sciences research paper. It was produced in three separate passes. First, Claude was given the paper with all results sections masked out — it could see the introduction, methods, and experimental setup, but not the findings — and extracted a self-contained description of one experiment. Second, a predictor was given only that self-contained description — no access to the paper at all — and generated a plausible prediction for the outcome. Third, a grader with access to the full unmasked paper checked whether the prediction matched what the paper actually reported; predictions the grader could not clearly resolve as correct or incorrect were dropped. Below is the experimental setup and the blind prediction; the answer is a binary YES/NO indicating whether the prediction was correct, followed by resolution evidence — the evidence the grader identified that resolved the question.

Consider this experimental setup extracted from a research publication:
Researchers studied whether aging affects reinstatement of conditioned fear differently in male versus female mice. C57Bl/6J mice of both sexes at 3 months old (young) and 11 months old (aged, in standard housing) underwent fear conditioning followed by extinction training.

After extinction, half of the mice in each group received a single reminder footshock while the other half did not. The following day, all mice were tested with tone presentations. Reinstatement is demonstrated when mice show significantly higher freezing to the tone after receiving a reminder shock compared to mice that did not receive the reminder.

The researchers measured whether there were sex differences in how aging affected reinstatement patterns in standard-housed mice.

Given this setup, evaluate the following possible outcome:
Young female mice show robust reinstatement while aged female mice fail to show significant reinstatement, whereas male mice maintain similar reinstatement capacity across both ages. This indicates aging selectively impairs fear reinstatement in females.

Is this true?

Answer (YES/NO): NO